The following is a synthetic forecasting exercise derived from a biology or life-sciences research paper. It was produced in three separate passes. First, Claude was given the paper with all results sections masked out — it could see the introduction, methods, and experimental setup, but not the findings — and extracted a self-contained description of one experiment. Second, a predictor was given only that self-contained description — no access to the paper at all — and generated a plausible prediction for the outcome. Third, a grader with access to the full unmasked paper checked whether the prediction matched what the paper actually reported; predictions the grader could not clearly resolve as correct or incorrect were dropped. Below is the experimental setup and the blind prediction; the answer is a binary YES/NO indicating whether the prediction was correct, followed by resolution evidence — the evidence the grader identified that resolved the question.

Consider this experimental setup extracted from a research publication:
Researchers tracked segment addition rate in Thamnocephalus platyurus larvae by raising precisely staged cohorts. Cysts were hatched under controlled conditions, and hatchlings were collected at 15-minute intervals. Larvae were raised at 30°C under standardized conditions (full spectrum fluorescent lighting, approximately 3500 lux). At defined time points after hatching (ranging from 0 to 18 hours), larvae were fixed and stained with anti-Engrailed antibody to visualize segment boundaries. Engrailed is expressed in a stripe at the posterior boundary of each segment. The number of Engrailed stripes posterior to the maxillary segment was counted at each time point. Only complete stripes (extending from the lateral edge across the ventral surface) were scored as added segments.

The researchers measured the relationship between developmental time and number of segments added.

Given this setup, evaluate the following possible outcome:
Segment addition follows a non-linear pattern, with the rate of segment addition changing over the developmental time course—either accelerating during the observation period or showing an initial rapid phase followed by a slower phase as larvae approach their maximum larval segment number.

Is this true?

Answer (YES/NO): NO